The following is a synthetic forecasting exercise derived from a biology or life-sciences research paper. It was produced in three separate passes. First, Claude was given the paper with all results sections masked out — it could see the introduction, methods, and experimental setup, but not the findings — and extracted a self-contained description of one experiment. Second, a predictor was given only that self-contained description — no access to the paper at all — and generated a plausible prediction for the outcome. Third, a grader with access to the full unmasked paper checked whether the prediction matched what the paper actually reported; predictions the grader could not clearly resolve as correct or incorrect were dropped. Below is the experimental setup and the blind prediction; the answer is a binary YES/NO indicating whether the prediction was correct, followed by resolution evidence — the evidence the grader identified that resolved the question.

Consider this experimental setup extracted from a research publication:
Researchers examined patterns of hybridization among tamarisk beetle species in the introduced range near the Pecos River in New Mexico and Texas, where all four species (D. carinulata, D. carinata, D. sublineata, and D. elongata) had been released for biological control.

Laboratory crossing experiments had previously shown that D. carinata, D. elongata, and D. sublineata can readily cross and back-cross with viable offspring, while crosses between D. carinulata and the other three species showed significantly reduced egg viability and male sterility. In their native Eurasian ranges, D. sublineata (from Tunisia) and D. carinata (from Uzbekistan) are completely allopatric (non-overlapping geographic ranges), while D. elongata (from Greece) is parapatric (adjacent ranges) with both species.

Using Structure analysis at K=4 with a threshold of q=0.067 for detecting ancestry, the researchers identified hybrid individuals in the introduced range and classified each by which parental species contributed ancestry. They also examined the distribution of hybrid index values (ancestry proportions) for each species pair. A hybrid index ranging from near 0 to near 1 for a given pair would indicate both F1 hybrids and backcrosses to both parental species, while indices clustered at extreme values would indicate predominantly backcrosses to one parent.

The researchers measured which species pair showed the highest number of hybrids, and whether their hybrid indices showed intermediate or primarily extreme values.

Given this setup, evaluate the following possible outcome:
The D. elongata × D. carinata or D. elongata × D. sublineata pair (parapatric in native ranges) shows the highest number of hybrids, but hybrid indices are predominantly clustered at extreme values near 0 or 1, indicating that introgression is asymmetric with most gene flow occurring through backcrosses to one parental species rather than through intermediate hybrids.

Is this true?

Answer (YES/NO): NO